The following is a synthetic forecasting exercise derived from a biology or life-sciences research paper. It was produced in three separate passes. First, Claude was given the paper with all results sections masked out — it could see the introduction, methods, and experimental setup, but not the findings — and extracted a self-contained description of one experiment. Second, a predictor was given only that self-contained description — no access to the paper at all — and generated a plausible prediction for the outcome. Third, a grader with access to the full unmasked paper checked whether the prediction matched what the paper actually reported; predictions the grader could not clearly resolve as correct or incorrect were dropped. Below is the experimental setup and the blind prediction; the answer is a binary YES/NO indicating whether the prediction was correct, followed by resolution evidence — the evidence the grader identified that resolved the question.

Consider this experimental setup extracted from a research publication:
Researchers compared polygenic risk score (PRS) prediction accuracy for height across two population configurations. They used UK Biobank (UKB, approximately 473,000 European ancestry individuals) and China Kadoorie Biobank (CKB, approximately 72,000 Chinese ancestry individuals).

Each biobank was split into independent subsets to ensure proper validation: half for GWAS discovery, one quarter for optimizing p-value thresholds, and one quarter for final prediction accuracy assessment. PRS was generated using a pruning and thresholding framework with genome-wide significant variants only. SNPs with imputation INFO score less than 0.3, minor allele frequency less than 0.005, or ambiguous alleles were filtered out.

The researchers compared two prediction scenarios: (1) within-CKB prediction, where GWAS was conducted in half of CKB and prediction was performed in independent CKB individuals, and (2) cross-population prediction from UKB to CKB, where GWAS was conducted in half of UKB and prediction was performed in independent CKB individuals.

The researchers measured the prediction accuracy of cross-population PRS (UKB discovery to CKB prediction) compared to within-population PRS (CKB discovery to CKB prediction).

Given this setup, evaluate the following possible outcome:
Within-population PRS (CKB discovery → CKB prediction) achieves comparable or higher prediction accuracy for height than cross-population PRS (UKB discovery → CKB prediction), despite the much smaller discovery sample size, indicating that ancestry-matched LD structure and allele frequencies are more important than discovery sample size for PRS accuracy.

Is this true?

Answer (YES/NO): NO